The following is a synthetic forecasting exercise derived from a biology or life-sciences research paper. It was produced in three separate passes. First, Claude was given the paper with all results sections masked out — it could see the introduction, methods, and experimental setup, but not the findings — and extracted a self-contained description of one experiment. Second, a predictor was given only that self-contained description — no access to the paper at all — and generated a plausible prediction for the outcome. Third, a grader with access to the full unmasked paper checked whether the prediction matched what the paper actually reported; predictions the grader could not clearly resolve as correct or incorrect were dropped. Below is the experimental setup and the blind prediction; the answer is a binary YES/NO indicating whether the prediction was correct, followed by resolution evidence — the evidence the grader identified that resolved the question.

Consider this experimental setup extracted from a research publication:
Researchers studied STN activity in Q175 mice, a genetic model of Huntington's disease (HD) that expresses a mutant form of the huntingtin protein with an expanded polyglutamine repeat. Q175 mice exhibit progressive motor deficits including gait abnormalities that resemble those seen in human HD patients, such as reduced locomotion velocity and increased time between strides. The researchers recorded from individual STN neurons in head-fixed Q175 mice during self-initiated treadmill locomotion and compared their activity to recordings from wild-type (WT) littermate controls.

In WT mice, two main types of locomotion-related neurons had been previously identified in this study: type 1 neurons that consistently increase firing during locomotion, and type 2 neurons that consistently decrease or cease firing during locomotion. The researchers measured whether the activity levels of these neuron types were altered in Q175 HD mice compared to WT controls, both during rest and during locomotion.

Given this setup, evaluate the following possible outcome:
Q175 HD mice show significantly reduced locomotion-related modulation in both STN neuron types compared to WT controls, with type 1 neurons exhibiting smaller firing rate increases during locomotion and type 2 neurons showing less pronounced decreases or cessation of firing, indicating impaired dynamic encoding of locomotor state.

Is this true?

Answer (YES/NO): NO